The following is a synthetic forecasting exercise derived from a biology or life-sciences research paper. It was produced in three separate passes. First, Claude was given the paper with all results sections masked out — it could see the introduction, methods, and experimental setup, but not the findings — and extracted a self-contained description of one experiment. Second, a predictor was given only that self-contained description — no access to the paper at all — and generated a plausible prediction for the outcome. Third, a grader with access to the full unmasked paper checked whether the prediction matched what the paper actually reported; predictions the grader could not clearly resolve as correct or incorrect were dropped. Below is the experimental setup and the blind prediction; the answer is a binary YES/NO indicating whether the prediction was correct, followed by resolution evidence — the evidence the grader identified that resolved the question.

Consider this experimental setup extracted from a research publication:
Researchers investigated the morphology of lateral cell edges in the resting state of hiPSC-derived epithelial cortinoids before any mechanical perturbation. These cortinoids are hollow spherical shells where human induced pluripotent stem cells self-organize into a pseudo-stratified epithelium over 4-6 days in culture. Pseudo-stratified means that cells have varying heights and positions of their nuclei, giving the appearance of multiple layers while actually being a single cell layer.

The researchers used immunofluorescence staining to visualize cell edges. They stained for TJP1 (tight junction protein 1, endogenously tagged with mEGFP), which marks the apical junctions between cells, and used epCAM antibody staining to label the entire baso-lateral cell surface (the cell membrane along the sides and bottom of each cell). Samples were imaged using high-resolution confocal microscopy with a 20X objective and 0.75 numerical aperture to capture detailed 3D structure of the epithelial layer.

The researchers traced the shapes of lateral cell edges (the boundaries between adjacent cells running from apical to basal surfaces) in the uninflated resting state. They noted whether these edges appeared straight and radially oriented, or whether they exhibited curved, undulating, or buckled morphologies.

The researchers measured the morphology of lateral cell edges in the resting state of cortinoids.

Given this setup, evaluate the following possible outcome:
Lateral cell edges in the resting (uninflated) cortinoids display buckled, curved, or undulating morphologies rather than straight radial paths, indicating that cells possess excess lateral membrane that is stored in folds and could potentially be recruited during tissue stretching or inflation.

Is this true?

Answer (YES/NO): NO